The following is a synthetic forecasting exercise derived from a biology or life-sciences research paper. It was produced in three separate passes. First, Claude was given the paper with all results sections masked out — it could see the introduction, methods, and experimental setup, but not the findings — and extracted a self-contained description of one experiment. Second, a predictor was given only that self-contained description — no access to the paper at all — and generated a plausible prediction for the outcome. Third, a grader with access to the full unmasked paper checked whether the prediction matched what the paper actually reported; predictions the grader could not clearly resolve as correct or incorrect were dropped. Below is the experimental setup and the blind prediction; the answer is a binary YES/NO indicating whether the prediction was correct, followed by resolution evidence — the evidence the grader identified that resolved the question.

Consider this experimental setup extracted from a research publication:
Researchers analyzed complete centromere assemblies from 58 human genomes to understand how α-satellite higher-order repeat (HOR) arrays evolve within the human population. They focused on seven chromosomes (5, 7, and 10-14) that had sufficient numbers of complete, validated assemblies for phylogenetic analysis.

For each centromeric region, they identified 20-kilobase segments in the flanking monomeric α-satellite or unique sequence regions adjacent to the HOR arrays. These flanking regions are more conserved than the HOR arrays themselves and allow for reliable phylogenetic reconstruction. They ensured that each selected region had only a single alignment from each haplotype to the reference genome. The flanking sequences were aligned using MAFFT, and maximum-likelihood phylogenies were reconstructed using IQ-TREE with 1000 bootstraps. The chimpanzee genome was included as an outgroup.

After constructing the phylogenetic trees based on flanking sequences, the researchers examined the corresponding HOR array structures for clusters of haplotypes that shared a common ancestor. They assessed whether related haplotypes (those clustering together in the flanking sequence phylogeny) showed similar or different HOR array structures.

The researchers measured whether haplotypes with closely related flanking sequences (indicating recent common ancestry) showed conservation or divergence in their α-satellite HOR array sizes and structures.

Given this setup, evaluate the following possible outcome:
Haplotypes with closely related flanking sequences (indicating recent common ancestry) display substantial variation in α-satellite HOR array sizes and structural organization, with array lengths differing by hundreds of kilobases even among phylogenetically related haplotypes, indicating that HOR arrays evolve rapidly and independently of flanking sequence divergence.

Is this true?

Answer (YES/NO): NO